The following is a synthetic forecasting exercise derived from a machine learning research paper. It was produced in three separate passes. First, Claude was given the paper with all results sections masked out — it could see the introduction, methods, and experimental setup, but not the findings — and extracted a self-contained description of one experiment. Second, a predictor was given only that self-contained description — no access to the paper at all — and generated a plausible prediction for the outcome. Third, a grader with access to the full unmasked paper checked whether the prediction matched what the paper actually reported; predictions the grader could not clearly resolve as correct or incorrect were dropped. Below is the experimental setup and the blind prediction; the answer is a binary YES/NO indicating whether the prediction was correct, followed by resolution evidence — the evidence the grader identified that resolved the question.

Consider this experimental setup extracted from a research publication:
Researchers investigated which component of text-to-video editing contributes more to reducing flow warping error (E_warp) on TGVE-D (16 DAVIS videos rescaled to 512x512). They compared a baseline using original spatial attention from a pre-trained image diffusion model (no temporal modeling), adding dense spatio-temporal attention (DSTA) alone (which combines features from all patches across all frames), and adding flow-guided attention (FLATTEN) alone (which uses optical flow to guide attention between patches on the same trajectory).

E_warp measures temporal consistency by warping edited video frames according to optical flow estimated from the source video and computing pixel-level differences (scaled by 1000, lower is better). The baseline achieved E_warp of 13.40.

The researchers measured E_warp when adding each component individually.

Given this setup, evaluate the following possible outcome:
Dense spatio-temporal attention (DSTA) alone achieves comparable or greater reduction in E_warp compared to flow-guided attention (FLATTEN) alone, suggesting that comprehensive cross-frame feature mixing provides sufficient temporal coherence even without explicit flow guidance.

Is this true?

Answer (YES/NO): NO